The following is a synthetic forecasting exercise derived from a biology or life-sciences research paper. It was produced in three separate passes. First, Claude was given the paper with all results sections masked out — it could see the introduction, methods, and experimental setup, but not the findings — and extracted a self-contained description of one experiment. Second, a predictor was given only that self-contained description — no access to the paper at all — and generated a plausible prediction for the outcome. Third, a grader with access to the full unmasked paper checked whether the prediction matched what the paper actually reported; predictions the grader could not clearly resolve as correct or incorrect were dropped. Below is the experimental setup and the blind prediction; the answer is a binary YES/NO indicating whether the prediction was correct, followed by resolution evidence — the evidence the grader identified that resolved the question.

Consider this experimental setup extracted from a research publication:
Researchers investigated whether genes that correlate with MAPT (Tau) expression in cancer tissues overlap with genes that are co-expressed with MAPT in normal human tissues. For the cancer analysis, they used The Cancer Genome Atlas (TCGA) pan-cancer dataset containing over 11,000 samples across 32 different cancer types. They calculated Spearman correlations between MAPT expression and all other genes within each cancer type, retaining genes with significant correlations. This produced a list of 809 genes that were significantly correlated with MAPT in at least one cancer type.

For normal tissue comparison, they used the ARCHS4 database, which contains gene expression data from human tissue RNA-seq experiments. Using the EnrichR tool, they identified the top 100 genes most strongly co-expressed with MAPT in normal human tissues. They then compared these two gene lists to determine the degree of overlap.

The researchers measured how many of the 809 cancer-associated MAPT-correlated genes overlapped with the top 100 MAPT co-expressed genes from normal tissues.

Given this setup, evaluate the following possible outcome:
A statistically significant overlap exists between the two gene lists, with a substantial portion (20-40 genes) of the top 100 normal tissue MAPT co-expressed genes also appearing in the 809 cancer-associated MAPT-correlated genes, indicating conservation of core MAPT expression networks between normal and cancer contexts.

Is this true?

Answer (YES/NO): NO